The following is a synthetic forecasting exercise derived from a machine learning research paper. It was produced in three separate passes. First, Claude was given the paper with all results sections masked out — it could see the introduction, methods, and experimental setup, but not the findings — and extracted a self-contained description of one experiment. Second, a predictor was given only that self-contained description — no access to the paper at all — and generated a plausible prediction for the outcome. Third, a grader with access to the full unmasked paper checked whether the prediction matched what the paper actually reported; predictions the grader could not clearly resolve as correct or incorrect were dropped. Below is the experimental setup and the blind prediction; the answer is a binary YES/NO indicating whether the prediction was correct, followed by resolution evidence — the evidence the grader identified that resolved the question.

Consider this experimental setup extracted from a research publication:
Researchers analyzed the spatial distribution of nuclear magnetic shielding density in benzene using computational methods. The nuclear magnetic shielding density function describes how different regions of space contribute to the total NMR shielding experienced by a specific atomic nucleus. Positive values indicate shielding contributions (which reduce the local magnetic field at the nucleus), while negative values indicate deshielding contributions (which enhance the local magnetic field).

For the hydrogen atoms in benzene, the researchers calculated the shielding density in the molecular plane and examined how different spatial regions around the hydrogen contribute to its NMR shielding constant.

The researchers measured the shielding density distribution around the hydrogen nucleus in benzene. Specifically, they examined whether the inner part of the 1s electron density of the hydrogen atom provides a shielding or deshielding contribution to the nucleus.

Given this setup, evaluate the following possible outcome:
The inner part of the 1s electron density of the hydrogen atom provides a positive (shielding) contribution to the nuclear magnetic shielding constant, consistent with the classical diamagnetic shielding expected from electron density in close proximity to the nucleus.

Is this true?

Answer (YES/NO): NO